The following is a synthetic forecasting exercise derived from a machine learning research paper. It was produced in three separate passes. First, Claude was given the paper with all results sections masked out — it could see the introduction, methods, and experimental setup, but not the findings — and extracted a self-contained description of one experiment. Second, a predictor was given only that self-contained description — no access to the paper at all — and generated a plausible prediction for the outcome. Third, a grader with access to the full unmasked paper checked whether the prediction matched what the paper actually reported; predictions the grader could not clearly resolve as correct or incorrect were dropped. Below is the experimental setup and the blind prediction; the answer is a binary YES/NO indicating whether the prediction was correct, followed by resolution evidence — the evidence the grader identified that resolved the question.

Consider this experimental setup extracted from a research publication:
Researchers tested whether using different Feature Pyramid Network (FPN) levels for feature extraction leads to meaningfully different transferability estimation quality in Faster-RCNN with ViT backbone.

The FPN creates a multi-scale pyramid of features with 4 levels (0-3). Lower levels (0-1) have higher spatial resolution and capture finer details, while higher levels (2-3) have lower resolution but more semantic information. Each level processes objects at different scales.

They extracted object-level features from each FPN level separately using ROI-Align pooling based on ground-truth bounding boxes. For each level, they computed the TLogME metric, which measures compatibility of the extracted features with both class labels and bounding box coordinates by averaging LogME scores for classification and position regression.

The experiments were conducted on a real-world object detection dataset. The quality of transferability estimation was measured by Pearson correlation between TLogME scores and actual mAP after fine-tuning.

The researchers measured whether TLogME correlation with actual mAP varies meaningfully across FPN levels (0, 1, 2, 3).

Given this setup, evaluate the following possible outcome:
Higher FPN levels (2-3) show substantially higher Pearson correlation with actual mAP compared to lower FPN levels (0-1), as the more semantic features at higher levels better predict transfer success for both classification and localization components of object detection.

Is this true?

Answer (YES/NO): NO